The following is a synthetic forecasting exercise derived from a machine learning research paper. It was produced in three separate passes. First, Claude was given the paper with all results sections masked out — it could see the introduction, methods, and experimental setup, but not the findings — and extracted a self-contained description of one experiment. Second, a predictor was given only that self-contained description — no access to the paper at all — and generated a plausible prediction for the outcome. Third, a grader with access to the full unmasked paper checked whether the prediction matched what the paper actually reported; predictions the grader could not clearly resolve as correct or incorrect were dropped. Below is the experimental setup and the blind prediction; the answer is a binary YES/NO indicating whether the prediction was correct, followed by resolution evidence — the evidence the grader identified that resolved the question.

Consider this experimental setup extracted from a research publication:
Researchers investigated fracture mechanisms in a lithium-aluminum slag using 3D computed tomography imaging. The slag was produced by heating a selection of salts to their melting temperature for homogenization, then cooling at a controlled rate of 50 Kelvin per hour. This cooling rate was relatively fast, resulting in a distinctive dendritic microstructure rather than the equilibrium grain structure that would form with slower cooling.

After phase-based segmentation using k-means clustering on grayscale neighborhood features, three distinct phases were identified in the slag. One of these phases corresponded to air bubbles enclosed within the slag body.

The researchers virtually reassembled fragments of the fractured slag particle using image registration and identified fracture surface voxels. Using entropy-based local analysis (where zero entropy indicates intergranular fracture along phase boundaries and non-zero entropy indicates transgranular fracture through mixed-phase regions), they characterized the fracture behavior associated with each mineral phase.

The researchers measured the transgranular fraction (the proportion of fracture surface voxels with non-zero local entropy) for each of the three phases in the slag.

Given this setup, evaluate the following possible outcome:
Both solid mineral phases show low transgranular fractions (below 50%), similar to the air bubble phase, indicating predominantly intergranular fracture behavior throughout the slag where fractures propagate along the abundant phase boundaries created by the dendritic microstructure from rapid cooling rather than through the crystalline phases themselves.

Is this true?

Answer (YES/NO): NO